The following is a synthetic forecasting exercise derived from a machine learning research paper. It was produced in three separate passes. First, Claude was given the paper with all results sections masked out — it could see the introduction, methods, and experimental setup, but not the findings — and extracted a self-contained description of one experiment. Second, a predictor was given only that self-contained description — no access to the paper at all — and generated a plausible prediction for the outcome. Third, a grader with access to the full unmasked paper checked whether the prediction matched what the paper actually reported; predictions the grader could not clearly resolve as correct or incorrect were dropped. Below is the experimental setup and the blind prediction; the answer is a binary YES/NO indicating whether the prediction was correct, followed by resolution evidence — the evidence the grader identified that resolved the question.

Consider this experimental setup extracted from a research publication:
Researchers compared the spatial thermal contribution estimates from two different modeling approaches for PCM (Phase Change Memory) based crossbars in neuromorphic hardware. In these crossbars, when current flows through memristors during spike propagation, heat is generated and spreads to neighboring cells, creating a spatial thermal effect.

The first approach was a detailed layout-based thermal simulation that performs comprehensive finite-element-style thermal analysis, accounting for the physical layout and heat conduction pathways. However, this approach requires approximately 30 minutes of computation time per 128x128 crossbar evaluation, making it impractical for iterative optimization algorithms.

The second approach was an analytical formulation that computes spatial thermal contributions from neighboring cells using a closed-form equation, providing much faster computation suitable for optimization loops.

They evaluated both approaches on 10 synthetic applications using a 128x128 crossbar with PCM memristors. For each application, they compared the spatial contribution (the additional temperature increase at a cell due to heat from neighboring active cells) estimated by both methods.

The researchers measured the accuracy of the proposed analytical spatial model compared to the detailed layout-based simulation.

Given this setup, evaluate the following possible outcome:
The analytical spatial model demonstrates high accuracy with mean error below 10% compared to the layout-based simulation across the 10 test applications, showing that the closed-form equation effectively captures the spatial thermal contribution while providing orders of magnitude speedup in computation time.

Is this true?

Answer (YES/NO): YES